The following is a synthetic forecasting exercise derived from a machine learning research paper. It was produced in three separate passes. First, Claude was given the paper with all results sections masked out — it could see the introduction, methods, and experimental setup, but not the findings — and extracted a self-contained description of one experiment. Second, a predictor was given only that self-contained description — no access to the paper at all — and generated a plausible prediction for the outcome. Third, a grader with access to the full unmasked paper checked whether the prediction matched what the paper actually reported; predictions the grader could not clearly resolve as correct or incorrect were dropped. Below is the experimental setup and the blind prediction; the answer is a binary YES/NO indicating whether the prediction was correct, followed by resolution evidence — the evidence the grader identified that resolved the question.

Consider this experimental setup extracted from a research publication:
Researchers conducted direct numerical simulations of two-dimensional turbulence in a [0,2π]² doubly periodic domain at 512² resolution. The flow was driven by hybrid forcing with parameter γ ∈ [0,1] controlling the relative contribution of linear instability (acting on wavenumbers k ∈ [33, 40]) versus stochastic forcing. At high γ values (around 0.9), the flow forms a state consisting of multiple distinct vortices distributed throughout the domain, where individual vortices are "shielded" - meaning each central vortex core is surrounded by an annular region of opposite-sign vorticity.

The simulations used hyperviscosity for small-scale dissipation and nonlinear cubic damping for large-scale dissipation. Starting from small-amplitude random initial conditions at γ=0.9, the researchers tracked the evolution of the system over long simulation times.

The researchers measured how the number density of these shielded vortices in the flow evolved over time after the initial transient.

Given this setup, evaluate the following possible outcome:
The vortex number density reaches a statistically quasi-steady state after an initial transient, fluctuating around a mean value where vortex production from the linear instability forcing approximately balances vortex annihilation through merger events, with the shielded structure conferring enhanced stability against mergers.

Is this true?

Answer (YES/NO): NO